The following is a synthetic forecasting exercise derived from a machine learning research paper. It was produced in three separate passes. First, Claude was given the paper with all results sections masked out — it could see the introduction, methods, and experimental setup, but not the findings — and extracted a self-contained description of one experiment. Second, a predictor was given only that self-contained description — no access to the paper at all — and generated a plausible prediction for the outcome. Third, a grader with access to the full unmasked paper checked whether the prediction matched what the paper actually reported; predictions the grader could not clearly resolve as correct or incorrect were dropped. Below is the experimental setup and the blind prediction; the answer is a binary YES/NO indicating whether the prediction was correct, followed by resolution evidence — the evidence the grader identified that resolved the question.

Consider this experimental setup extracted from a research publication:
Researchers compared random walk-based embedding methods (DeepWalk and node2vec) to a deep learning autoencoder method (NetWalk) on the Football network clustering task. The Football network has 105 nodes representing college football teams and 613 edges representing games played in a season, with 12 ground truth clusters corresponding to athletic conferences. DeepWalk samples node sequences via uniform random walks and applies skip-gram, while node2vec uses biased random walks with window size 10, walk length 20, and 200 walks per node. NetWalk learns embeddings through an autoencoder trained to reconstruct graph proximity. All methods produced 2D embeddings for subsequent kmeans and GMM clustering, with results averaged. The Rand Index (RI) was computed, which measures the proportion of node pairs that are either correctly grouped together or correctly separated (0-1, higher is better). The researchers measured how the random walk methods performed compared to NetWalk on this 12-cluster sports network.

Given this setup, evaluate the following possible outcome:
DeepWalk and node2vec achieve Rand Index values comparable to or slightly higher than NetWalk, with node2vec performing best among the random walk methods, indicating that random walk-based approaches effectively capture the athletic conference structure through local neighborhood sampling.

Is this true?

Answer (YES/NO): YES